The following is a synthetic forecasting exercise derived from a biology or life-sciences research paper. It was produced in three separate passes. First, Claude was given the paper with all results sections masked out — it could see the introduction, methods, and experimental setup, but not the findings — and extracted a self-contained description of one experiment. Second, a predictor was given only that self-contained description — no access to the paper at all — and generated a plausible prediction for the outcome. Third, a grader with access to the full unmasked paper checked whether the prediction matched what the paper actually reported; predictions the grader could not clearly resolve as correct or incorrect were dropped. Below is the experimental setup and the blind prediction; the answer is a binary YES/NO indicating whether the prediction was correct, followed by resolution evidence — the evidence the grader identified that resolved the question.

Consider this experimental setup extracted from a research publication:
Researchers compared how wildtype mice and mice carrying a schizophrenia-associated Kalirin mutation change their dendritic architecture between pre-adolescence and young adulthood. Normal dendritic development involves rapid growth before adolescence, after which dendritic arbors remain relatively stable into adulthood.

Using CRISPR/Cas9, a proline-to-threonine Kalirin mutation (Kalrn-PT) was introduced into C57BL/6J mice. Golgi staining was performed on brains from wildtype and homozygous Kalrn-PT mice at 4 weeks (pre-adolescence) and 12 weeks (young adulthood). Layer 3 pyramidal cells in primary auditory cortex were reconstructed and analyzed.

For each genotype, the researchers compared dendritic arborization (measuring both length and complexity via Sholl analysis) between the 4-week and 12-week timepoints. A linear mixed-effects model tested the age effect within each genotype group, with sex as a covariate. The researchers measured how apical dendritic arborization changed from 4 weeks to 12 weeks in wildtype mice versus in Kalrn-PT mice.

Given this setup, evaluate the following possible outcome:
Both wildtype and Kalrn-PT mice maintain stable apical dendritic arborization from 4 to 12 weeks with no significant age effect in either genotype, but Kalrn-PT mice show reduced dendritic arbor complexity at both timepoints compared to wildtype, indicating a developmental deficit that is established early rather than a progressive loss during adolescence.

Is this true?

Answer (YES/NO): NO